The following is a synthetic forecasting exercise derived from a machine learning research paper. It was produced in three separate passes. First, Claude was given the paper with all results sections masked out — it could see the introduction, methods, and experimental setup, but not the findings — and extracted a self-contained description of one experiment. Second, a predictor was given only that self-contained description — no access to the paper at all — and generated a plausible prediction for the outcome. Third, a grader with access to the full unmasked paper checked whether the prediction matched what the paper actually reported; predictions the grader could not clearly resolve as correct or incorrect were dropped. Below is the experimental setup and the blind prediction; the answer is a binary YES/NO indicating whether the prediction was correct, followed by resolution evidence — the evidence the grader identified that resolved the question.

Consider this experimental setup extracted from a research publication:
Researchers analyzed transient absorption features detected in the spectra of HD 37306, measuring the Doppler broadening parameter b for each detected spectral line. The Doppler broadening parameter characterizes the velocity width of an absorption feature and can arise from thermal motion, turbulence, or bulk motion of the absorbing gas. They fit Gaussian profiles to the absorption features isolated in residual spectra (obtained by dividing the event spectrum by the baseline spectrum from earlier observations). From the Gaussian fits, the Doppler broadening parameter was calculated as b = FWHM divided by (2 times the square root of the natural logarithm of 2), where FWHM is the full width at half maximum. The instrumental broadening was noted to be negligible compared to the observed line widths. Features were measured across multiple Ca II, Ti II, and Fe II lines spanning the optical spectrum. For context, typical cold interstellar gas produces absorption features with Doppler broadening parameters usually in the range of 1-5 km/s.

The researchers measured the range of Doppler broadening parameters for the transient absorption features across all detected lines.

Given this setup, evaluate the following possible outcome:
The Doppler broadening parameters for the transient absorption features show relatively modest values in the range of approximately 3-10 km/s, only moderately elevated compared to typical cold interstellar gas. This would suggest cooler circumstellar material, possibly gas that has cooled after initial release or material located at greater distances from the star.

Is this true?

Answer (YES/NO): NO